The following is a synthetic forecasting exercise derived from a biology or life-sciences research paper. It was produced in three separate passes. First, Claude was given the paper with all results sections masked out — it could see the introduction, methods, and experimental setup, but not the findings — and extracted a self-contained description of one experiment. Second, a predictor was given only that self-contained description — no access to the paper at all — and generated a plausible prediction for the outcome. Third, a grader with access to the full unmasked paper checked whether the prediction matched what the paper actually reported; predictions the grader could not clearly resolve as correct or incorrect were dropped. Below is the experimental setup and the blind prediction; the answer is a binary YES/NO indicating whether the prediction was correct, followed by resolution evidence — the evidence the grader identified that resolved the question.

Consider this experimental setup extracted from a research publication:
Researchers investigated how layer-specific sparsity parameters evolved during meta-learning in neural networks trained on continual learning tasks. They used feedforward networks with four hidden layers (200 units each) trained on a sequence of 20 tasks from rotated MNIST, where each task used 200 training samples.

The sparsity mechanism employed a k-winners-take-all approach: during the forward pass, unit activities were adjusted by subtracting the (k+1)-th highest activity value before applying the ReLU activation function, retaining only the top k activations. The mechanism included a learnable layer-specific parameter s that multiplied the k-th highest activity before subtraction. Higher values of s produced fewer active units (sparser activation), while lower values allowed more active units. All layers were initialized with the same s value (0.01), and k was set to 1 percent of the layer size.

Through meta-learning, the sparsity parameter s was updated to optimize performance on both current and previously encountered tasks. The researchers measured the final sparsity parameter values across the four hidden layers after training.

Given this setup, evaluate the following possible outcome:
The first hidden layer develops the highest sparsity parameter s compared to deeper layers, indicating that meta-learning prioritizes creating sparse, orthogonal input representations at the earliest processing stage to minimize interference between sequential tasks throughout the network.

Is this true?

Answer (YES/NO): NO